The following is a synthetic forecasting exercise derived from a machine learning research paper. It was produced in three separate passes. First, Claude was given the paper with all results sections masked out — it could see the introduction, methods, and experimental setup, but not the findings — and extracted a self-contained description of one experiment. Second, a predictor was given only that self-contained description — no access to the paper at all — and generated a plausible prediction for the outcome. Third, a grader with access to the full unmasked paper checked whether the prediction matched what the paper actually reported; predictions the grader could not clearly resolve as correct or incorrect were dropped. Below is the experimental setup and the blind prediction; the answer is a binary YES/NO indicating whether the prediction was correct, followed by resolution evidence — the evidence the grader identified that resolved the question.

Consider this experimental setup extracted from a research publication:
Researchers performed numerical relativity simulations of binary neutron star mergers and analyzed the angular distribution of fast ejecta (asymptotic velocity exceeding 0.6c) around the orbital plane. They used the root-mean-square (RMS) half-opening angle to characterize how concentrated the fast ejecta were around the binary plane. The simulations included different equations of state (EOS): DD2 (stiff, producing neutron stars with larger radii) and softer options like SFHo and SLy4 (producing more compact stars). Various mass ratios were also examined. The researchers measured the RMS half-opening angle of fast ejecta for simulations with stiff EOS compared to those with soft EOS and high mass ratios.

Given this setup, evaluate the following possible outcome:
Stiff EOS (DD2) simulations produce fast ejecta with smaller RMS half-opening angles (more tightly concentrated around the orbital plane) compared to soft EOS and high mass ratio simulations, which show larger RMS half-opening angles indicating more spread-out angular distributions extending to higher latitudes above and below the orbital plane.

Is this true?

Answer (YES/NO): YES